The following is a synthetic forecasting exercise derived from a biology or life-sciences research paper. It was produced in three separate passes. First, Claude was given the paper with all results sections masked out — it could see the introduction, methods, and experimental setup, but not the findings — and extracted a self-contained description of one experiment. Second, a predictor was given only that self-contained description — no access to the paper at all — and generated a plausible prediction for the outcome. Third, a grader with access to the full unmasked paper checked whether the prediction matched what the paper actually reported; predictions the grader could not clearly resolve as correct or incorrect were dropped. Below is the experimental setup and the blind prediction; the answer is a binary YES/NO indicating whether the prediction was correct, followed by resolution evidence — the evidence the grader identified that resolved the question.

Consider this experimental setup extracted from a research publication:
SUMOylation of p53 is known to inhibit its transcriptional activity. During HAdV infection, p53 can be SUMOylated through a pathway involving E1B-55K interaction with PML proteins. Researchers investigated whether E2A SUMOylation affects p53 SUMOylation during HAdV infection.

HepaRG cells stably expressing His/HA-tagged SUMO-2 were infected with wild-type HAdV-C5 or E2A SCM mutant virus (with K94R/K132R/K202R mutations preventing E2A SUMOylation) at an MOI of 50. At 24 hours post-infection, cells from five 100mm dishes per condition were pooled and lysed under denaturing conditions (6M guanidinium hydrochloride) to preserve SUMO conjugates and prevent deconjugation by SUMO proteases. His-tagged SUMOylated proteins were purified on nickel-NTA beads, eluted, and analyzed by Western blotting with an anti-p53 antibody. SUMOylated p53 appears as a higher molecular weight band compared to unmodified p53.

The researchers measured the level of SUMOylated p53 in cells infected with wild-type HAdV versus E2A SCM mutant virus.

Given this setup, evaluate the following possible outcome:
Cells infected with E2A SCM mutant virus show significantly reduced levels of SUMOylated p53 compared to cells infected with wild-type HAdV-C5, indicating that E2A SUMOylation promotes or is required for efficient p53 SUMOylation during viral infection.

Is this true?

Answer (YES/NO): YES